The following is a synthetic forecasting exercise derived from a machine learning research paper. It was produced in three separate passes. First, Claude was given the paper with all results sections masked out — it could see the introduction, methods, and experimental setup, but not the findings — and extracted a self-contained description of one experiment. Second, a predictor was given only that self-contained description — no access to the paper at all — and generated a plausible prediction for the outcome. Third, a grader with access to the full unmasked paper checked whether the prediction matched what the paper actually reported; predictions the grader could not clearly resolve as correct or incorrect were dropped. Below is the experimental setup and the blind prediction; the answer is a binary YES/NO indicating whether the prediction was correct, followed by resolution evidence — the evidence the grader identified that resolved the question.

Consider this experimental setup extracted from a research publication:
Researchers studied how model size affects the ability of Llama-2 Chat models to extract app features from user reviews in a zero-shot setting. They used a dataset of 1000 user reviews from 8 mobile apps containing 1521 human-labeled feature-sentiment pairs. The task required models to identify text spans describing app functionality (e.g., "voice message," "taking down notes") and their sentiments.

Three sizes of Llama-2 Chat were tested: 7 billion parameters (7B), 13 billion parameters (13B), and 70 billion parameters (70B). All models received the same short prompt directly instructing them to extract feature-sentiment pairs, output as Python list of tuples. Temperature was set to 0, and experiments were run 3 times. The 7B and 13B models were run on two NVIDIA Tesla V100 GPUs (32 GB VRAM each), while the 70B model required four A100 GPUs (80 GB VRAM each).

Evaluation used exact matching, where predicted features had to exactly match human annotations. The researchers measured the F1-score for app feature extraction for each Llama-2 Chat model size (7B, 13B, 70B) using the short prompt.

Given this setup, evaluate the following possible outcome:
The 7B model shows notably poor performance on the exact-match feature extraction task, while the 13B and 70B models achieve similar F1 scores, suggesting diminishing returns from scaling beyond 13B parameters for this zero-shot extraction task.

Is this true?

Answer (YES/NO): NO